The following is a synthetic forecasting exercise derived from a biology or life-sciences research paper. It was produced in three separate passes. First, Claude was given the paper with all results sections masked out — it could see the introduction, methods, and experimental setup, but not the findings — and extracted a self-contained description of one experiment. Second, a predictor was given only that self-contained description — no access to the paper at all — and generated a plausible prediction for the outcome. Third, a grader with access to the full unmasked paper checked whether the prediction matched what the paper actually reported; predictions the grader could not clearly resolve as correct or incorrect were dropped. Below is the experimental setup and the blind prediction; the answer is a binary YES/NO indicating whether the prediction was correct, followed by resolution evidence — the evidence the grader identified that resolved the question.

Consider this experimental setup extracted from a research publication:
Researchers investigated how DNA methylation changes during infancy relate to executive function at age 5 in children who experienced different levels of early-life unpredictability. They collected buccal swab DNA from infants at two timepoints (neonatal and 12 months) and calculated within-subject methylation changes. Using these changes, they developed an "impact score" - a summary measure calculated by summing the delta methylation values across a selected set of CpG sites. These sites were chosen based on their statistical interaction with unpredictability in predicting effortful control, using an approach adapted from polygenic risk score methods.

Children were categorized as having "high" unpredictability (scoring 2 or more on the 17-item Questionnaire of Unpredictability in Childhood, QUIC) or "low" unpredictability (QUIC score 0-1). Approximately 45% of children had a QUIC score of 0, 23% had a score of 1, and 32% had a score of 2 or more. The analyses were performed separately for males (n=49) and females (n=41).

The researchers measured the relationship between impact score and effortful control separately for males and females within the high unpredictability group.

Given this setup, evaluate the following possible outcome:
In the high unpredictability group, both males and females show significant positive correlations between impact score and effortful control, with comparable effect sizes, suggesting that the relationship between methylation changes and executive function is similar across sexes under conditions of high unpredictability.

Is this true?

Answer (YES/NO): NO